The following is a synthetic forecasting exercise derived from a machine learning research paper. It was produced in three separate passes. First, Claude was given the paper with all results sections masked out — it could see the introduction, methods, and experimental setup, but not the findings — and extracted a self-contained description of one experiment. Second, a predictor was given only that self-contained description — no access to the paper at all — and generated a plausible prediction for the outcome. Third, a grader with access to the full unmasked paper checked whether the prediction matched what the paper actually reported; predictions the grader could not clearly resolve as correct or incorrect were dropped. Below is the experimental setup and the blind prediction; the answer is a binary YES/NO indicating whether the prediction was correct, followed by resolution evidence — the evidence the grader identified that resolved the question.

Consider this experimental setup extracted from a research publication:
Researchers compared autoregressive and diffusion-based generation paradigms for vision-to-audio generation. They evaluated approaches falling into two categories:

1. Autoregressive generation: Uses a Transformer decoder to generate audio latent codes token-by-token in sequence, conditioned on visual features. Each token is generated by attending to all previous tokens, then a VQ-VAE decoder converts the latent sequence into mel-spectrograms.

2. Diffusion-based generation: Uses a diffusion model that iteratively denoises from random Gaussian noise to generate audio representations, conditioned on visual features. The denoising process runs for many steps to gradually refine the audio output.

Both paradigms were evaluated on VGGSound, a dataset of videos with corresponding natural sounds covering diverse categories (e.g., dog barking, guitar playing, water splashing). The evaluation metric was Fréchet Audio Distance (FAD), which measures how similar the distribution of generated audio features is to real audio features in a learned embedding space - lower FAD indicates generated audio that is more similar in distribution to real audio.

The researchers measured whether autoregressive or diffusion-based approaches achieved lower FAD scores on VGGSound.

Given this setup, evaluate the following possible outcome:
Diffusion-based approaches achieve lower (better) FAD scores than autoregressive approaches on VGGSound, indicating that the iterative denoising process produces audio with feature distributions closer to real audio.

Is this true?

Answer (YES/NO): YES